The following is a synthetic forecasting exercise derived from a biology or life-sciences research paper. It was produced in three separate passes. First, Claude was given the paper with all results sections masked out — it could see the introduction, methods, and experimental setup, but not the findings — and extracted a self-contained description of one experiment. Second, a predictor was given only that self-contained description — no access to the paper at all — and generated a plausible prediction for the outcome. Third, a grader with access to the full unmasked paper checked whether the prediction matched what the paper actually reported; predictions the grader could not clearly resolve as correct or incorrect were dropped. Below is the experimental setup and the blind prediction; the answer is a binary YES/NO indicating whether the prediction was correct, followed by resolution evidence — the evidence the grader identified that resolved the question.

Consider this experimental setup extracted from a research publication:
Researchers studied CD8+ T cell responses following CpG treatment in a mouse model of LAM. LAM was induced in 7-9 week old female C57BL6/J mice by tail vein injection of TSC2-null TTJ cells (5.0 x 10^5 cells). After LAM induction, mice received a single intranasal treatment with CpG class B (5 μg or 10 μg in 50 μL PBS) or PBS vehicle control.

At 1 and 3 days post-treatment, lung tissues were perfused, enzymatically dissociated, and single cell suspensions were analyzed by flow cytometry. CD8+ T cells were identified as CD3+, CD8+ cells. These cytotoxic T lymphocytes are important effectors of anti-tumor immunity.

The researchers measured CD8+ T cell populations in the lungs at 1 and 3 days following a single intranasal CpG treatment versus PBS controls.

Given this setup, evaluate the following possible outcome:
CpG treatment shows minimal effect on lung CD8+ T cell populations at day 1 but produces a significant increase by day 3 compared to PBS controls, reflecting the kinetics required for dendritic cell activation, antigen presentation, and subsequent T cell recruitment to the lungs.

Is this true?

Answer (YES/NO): NO